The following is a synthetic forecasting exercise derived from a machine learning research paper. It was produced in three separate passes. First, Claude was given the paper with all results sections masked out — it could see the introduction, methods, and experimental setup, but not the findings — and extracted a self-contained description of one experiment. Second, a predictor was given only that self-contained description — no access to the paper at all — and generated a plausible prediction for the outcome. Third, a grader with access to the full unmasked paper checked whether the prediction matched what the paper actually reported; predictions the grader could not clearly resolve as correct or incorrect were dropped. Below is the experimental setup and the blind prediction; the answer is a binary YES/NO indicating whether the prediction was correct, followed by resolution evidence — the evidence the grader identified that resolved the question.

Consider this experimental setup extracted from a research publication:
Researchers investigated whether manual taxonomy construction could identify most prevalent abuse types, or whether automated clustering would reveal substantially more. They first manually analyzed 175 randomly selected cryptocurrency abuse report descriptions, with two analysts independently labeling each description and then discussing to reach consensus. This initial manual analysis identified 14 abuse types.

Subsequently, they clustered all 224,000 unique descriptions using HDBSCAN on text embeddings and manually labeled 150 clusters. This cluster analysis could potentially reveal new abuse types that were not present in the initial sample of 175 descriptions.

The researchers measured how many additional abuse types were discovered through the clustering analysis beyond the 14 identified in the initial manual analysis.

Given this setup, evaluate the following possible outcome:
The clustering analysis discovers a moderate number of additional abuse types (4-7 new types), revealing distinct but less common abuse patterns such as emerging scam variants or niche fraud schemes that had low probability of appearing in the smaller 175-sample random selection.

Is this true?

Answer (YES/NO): YES